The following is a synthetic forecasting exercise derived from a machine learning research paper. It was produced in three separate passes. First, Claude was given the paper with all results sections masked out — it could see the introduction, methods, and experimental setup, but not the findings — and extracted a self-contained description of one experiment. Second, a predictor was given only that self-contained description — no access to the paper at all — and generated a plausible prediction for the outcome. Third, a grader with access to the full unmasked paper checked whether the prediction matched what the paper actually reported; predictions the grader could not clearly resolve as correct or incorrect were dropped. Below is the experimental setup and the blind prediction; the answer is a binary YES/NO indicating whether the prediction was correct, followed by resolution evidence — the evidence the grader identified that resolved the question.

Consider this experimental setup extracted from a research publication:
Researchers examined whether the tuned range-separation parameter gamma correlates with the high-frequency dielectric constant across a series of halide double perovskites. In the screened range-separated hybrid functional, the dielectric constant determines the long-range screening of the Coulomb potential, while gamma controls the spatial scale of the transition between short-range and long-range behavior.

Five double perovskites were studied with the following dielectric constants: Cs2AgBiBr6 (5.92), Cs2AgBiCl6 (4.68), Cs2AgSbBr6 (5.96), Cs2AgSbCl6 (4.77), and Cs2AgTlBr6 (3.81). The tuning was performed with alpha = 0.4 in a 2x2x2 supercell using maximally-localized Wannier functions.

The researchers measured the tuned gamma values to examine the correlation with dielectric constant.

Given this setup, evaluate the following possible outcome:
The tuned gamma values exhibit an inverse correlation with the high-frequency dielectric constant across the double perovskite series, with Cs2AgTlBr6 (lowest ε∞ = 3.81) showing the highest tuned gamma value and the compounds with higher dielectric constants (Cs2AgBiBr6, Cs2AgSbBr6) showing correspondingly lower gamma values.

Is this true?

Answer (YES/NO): YES